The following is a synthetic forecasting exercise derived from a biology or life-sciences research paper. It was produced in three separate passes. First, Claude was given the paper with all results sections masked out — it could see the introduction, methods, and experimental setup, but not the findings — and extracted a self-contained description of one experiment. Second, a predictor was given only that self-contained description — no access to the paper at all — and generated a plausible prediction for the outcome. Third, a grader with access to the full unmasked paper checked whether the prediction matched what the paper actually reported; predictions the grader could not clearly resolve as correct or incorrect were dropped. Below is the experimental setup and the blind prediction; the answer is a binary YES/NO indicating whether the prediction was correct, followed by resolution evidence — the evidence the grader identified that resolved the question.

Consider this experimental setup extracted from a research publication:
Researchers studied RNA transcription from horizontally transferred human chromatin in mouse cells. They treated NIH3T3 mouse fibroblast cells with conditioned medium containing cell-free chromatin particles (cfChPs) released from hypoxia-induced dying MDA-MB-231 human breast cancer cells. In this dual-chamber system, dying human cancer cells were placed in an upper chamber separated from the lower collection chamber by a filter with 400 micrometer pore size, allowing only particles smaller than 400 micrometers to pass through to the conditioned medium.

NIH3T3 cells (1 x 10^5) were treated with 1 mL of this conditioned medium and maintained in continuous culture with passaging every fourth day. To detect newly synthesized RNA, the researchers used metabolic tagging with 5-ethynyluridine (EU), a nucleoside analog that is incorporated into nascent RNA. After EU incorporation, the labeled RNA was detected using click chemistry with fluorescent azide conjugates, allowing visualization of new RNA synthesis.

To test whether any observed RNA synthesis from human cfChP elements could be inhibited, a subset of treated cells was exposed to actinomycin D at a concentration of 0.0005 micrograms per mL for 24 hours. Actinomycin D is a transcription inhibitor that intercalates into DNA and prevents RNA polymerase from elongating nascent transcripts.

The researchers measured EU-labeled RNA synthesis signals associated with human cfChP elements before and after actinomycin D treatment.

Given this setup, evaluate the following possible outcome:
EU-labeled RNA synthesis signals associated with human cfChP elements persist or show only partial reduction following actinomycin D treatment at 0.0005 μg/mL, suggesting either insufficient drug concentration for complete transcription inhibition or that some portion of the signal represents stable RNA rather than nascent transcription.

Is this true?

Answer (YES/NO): NO